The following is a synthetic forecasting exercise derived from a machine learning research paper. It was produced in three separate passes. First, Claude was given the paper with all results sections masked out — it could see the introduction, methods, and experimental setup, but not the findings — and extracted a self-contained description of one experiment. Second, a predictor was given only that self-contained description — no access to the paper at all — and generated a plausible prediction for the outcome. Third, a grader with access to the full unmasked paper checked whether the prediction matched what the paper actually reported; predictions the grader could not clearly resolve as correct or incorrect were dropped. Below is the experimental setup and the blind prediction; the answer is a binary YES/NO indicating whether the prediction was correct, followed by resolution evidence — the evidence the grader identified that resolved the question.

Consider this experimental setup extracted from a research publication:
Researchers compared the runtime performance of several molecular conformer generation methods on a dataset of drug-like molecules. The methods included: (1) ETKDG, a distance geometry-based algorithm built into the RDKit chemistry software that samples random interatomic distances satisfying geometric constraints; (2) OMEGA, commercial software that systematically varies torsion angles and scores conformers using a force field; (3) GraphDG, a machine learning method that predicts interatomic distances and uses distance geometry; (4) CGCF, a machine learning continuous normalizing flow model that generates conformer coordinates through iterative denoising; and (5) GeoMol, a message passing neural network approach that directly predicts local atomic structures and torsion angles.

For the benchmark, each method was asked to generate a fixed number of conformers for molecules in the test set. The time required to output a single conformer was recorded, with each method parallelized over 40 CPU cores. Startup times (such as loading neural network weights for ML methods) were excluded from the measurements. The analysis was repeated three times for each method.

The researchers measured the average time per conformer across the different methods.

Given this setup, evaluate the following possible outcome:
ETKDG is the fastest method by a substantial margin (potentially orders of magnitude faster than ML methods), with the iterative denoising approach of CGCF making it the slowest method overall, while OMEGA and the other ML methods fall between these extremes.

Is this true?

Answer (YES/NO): NO